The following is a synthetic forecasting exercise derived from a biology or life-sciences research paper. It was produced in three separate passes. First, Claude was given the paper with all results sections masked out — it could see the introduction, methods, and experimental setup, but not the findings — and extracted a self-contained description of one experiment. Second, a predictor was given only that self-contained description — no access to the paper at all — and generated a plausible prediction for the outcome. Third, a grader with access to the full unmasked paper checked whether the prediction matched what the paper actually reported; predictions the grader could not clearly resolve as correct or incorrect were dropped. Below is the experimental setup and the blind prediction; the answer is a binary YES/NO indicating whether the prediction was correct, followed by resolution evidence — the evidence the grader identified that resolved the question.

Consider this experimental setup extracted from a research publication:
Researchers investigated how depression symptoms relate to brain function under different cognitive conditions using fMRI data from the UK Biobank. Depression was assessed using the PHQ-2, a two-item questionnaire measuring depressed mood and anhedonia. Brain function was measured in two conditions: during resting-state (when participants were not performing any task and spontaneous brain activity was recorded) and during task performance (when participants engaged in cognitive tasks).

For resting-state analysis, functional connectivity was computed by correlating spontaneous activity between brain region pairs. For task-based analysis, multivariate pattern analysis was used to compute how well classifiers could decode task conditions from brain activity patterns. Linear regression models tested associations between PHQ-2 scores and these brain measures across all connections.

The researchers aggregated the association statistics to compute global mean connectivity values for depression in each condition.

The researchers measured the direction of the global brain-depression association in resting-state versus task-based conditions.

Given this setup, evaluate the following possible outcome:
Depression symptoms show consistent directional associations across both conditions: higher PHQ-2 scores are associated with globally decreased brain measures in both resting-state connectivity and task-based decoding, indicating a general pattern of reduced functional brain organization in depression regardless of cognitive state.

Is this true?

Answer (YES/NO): NO